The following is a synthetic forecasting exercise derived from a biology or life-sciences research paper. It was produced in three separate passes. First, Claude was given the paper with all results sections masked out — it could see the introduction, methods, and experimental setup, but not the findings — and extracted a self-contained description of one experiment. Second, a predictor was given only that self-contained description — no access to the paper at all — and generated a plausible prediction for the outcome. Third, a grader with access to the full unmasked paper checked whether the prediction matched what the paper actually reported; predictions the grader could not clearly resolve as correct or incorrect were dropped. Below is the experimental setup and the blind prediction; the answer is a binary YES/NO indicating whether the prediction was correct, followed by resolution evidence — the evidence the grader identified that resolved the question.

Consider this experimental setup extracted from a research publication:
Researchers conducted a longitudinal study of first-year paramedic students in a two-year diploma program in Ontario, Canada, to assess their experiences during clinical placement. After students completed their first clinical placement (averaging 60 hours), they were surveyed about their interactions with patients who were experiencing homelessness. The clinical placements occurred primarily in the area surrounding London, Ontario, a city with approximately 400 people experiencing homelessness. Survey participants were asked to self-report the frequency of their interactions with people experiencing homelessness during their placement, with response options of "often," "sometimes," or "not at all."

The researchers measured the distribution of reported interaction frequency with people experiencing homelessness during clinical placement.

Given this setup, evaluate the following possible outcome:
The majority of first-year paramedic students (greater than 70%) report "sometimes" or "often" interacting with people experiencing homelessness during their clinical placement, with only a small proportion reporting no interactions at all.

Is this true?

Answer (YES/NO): NO